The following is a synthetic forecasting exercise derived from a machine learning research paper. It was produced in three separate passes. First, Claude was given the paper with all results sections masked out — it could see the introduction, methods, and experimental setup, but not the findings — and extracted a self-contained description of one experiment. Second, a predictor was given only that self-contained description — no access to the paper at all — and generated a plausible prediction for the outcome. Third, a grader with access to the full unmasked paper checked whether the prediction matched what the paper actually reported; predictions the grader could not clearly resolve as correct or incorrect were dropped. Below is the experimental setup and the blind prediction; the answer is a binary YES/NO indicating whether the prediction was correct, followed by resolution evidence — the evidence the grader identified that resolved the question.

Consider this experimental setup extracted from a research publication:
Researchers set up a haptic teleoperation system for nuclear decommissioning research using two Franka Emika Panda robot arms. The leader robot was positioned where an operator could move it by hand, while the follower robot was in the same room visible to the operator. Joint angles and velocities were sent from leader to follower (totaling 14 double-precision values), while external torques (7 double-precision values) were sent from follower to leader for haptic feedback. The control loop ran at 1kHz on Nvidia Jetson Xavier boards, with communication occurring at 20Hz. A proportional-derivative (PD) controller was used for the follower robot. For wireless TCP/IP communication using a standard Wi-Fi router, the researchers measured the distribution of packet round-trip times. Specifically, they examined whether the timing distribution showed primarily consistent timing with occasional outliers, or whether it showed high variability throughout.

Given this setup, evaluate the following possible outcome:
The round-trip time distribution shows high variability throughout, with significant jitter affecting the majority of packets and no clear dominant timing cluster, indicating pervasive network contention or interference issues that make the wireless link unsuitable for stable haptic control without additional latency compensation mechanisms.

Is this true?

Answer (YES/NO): NO